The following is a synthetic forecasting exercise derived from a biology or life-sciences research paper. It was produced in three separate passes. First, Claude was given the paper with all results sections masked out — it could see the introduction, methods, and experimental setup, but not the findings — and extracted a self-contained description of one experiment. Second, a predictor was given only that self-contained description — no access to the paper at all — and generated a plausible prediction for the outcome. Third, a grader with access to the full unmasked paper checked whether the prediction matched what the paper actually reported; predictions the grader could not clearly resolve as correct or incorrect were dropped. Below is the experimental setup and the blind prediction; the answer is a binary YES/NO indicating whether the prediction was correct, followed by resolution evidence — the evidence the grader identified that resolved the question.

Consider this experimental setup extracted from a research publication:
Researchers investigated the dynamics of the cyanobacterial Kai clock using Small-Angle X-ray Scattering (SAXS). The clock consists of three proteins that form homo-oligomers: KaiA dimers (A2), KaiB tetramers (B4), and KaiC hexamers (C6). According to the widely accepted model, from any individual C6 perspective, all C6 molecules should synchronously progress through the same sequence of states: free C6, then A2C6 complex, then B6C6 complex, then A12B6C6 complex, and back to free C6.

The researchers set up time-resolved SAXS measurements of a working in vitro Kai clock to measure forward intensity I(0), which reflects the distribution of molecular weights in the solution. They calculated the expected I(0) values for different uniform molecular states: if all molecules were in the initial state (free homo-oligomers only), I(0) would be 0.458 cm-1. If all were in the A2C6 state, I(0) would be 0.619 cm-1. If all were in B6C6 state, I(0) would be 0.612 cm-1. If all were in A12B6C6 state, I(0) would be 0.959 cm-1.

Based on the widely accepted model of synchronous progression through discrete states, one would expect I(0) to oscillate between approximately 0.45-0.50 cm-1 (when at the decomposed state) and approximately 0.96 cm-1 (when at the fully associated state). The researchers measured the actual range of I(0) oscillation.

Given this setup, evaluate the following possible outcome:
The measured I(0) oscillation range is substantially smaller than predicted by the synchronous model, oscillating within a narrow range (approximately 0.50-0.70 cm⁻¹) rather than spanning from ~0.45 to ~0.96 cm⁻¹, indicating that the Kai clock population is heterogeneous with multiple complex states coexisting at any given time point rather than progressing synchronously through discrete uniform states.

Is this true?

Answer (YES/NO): NO